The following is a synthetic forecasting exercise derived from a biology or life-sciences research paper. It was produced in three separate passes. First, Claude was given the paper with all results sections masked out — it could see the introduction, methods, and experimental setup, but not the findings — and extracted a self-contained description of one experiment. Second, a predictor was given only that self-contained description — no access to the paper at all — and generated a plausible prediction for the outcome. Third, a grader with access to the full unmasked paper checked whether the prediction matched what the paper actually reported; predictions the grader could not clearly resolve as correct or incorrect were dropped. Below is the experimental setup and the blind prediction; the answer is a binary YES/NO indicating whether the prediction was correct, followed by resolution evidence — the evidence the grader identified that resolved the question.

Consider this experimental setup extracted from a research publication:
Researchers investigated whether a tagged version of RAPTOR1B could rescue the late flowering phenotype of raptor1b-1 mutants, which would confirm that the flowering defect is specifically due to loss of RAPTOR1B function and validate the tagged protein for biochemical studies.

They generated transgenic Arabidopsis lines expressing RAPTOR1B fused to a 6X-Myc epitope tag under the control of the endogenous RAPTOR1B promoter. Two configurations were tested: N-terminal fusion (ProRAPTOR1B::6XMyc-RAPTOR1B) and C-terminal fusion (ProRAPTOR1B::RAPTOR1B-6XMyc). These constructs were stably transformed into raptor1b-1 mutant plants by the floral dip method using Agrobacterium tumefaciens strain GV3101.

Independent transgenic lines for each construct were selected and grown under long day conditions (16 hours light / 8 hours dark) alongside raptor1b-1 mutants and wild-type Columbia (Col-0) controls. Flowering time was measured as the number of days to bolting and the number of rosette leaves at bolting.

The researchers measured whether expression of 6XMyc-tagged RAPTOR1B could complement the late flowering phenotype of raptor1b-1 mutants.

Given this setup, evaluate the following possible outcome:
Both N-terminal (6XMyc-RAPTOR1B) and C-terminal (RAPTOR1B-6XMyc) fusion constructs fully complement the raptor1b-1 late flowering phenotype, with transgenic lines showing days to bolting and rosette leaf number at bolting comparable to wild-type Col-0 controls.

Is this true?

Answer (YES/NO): NO